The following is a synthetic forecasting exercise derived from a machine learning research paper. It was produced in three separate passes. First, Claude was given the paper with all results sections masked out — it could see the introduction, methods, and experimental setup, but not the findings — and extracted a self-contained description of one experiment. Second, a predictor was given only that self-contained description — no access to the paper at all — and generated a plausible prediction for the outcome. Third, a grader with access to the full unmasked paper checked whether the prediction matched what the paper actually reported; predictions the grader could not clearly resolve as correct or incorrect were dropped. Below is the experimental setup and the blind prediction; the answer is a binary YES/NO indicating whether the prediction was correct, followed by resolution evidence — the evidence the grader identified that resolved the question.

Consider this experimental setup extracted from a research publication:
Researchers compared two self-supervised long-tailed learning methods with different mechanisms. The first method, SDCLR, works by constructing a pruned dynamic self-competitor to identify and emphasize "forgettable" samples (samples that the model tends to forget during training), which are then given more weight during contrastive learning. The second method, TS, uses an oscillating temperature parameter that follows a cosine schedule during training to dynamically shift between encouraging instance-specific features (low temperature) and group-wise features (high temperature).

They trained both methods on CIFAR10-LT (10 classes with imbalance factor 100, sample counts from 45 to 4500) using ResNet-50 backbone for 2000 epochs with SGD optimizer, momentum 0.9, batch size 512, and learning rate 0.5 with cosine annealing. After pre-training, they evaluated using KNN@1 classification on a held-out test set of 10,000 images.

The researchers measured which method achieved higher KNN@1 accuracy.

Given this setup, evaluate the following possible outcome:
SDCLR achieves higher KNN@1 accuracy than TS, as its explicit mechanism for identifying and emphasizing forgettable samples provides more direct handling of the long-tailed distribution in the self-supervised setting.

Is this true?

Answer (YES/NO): NO